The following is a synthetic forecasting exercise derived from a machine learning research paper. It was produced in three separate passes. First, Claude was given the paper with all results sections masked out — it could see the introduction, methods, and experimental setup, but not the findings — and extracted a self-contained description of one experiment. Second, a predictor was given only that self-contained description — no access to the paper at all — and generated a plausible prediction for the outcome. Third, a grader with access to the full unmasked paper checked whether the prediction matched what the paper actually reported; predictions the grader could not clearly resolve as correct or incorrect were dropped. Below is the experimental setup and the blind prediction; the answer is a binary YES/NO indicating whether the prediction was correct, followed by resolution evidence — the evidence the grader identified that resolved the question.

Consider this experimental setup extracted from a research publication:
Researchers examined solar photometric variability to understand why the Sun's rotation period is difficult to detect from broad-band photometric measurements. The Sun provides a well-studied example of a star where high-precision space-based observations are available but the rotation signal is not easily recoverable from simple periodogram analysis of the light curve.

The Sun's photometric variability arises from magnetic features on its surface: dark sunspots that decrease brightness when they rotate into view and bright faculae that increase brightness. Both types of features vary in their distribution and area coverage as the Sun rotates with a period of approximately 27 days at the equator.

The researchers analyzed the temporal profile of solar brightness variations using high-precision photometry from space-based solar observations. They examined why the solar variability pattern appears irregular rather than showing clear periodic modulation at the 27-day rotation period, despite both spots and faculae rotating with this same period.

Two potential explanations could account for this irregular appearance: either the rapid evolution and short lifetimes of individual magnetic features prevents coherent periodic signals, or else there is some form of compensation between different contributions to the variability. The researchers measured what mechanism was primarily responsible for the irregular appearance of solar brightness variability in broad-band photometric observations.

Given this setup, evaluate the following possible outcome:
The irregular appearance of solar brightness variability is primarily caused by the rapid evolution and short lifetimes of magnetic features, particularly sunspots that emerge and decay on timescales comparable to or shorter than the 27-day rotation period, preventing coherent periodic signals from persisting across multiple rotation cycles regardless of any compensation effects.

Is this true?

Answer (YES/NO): NO